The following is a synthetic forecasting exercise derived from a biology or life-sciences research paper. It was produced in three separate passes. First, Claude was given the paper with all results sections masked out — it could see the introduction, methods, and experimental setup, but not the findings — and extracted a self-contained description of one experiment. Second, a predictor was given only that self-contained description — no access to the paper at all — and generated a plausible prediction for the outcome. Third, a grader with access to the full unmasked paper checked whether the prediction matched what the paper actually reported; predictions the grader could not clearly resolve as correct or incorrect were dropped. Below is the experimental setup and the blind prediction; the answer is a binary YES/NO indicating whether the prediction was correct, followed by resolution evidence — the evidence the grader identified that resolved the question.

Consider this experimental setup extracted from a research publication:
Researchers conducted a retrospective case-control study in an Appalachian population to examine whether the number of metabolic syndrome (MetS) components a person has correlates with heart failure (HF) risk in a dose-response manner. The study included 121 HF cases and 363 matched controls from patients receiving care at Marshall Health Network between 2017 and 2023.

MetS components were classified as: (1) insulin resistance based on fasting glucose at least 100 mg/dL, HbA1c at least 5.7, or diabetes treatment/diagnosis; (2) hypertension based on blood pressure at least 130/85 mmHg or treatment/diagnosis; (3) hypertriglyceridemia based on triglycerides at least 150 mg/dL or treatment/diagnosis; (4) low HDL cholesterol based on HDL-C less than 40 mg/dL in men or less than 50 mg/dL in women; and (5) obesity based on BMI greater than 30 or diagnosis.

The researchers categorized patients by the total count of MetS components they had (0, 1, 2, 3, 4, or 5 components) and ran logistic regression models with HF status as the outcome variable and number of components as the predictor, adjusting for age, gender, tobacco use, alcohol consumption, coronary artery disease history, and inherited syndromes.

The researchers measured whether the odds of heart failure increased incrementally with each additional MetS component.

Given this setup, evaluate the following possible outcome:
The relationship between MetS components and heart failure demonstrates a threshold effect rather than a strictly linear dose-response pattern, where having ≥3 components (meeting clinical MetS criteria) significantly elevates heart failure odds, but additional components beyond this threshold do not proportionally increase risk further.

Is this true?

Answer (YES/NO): NO